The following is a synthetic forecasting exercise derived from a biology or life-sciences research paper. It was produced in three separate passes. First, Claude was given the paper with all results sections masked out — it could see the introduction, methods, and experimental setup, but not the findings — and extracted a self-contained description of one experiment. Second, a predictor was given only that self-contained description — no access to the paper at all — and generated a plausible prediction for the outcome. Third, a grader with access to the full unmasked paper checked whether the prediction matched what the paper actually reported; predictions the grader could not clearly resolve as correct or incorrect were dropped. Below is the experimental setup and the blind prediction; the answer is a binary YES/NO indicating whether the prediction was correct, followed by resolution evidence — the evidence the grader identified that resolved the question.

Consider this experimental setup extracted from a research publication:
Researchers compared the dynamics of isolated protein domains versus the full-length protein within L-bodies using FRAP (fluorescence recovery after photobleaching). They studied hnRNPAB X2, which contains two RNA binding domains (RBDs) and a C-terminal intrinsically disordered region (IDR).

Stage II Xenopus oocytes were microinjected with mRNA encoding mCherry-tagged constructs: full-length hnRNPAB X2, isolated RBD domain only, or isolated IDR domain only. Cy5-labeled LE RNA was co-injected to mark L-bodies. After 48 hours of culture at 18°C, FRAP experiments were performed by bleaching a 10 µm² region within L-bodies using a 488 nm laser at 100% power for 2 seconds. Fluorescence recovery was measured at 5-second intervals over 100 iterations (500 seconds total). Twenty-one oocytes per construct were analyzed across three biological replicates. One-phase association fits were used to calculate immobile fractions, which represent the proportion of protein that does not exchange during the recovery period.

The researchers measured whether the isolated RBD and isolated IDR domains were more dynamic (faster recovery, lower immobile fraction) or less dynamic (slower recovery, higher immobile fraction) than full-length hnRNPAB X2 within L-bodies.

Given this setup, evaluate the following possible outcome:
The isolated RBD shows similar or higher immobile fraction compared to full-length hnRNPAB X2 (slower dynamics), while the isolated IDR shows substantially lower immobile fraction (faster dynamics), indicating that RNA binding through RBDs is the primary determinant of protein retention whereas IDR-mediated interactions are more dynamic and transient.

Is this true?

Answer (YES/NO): NO